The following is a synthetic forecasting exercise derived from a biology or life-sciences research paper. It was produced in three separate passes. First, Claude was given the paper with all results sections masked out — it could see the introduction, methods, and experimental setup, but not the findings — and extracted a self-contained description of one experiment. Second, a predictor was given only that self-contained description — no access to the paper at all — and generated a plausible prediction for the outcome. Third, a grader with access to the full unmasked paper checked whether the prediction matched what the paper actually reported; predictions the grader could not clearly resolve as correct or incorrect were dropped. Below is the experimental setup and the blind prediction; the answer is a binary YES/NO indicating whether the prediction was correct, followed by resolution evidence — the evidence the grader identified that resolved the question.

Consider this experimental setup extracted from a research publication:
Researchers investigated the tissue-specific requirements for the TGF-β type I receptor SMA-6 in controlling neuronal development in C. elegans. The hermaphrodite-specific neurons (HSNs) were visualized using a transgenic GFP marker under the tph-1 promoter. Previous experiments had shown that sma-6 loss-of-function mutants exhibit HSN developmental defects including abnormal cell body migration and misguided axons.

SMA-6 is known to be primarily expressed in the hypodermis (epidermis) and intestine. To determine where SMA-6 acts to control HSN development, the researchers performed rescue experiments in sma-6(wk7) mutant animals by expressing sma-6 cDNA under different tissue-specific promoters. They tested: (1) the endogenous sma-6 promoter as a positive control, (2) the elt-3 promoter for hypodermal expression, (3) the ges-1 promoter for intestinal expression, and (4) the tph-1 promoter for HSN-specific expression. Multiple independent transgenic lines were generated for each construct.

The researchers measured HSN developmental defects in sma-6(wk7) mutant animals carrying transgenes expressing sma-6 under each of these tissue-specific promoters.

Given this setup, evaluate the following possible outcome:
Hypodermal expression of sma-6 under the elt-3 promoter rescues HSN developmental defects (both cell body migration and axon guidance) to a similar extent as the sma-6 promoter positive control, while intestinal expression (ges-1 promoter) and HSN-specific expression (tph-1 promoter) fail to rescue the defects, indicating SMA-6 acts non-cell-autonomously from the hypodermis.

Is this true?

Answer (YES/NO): YES